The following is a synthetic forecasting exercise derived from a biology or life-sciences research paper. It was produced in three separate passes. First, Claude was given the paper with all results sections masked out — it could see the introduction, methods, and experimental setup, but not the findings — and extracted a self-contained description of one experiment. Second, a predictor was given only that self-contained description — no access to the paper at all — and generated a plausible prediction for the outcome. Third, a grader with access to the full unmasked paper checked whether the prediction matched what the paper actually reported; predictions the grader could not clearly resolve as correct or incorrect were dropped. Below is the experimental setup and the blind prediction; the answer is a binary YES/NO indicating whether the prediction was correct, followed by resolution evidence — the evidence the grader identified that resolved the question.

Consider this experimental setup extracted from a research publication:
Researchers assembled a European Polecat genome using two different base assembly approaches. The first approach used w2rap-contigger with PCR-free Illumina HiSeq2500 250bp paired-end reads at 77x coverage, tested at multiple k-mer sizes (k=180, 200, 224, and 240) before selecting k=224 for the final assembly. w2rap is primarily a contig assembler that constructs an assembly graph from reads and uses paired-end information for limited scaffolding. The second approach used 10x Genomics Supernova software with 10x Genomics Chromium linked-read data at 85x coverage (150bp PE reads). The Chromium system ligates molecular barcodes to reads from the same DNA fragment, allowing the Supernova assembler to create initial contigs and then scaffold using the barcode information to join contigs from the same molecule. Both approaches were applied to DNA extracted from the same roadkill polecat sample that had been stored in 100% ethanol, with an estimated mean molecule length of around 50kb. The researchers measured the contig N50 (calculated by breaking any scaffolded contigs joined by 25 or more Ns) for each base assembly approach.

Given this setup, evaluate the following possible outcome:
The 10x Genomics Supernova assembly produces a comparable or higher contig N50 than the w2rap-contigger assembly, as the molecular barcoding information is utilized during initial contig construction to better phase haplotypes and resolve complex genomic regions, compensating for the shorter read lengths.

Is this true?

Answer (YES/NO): NO